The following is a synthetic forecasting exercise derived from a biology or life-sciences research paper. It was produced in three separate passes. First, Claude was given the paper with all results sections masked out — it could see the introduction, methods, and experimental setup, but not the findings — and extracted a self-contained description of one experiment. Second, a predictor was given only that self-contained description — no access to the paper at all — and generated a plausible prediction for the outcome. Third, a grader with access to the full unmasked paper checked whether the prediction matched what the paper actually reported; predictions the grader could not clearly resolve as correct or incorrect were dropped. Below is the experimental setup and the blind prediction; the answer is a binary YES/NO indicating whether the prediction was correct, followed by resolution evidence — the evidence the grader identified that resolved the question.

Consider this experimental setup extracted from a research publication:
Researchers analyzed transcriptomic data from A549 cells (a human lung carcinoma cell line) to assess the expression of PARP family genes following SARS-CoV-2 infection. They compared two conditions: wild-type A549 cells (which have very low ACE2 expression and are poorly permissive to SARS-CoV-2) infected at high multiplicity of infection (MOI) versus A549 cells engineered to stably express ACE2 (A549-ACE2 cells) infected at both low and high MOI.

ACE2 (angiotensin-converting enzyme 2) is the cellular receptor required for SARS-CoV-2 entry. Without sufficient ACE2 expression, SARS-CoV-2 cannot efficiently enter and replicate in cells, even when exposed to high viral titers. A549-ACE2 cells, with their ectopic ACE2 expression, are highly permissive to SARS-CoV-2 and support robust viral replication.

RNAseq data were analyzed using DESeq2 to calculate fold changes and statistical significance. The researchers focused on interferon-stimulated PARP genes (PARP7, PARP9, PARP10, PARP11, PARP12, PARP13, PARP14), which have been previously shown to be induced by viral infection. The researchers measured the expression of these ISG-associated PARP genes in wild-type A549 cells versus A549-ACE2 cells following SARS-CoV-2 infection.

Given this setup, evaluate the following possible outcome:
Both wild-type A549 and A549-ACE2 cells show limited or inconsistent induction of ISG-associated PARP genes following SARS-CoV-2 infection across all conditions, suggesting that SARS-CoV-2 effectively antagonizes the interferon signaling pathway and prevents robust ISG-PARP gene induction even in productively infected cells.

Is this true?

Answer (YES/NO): NO